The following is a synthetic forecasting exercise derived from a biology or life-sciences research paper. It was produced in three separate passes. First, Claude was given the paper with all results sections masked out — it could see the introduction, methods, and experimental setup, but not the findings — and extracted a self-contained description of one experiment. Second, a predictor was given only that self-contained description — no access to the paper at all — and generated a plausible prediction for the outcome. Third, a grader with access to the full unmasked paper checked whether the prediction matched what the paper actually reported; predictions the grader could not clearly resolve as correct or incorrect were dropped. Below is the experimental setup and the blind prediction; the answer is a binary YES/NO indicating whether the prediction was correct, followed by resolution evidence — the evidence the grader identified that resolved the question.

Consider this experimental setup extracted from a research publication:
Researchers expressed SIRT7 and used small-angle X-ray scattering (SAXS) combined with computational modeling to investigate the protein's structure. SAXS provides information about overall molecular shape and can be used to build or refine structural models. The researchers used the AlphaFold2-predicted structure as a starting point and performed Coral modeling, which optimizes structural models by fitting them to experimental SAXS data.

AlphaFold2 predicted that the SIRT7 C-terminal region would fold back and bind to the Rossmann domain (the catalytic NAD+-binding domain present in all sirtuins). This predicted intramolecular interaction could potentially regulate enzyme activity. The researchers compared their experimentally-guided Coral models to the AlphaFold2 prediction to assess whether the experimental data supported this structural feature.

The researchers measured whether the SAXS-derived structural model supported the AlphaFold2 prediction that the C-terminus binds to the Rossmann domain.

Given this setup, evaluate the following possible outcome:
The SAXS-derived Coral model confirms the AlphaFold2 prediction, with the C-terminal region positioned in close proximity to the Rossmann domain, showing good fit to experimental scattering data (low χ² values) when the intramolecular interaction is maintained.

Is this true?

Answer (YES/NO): NO